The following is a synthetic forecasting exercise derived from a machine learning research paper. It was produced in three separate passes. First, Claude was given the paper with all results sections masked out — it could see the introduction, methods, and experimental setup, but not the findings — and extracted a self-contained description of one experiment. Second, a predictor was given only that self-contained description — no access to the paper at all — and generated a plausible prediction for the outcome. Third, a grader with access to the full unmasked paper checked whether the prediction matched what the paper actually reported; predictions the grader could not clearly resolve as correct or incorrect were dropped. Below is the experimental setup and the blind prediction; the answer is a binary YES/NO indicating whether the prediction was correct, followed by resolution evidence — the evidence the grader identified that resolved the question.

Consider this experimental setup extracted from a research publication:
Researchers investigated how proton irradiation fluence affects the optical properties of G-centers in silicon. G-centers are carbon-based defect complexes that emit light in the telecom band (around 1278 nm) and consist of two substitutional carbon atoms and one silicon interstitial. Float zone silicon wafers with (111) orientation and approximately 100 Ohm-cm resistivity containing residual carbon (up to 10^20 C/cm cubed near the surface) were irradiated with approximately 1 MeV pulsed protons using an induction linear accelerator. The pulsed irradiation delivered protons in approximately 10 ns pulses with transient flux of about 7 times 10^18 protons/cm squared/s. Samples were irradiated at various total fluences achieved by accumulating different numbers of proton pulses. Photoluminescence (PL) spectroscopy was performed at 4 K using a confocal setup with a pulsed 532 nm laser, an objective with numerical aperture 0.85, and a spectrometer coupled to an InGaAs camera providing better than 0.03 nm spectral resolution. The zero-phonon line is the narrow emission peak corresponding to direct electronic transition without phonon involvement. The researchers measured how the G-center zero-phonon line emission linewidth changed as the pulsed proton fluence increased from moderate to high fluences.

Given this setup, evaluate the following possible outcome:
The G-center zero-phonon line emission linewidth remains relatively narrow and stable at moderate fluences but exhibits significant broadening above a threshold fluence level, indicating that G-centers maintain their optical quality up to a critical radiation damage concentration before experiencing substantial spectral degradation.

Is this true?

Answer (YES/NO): YES